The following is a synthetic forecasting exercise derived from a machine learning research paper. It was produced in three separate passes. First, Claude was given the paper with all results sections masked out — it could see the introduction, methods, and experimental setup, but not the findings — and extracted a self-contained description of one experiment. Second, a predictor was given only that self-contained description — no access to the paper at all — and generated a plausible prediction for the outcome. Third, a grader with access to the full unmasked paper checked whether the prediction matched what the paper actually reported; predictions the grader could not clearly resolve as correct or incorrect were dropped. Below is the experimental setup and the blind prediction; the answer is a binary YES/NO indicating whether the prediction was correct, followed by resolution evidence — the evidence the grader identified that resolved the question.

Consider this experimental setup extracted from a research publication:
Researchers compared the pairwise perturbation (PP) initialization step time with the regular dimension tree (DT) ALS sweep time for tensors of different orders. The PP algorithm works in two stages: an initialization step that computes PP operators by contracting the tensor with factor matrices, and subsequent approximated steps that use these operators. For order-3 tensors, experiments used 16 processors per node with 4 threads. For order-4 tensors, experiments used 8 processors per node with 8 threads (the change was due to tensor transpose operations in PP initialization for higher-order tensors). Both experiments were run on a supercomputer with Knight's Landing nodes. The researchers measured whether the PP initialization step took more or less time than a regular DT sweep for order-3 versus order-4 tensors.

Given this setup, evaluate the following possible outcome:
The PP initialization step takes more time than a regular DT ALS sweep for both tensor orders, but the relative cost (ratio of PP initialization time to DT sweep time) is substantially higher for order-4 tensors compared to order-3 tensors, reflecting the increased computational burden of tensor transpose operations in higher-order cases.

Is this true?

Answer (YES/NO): NO